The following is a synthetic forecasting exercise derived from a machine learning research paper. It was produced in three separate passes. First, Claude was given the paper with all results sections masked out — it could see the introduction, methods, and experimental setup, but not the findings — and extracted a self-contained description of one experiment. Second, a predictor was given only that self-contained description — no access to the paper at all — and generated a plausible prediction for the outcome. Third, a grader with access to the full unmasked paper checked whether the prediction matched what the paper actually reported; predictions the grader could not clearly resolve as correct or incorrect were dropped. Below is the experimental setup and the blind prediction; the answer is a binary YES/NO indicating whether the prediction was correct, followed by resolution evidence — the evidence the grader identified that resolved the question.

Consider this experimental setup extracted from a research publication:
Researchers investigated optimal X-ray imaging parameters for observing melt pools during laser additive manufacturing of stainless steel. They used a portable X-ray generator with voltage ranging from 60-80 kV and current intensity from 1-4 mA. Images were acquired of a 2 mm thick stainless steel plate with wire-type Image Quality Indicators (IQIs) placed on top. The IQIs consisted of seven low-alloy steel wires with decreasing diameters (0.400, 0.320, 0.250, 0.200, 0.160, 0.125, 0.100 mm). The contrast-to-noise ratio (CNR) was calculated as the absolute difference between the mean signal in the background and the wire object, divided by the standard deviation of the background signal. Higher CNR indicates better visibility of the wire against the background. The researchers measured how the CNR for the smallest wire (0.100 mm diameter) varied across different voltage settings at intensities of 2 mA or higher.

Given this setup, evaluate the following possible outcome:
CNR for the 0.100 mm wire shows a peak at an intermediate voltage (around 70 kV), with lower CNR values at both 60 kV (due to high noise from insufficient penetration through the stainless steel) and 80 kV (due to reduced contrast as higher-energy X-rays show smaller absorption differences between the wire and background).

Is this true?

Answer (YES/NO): NO